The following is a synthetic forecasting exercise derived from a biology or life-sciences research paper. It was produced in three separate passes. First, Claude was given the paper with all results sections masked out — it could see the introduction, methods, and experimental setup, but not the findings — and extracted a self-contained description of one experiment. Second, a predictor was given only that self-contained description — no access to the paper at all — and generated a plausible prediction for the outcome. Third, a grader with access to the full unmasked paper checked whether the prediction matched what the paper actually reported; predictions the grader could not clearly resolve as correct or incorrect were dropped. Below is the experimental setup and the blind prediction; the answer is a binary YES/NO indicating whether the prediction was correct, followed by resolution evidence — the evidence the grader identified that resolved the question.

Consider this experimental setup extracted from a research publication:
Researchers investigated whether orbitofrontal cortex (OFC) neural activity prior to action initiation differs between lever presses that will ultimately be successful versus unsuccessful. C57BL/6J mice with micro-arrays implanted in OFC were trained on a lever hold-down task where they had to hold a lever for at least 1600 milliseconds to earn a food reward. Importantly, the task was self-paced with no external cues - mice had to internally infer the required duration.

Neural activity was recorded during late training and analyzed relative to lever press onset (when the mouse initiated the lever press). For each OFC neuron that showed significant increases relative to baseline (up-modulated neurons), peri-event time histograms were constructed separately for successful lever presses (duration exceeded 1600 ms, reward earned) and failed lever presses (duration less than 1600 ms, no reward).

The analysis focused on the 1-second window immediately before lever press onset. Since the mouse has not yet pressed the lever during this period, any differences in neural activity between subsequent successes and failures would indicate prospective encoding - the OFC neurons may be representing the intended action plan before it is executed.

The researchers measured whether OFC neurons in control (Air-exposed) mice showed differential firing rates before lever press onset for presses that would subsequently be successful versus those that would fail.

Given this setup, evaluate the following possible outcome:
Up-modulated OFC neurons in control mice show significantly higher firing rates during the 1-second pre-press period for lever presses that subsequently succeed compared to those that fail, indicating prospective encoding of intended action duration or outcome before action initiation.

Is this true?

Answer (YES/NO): NO